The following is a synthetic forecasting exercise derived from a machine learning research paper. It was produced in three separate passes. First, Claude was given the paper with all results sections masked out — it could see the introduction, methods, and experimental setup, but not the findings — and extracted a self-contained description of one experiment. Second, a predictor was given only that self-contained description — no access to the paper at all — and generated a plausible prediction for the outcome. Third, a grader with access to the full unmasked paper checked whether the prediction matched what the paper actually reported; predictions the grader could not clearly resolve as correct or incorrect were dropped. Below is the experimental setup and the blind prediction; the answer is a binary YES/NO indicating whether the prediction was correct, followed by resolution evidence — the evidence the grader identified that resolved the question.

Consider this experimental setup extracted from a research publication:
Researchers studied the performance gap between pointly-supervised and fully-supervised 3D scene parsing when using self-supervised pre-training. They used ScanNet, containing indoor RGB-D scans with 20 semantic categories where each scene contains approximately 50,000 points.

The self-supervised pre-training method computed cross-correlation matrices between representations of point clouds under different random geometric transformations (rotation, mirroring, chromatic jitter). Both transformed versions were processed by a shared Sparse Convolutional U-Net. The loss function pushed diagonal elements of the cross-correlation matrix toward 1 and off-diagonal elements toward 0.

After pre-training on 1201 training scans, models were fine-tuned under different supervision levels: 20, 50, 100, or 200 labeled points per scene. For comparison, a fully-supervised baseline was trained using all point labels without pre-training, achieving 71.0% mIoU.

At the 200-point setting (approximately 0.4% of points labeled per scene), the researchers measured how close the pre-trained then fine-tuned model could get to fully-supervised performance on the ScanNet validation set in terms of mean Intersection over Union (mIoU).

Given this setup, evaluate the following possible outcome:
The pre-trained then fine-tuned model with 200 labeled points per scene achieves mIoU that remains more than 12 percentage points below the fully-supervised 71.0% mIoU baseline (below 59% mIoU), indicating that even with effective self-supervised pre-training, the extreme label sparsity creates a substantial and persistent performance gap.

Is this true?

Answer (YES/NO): NO